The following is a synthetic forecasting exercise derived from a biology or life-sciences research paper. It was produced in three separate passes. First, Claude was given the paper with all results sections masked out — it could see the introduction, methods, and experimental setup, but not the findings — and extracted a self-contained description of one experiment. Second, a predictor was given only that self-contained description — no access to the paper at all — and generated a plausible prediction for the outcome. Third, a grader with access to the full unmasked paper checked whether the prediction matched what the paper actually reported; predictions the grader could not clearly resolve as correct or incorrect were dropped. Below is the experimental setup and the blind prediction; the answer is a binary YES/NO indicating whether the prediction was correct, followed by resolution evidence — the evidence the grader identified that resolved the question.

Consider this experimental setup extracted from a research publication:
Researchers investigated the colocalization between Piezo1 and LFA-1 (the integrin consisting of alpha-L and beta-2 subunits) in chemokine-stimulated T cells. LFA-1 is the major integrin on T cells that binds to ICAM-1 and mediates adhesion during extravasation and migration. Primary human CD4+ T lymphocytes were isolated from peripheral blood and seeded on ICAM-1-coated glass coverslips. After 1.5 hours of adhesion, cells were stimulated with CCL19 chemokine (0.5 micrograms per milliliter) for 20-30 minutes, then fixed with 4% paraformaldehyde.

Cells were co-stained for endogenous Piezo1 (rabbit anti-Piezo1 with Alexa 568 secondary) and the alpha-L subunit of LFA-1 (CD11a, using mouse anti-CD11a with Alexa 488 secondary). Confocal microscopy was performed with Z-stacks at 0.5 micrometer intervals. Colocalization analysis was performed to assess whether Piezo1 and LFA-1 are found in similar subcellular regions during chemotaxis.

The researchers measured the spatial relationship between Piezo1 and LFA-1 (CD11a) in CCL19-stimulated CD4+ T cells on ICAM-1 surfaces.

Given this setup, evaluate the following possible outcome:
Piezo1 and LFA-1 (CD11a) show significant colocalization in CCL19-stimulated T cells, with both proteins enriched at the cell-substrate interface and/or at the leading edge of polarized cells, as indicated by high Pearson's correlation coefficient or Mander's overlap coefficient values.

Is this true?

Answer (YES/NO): YES